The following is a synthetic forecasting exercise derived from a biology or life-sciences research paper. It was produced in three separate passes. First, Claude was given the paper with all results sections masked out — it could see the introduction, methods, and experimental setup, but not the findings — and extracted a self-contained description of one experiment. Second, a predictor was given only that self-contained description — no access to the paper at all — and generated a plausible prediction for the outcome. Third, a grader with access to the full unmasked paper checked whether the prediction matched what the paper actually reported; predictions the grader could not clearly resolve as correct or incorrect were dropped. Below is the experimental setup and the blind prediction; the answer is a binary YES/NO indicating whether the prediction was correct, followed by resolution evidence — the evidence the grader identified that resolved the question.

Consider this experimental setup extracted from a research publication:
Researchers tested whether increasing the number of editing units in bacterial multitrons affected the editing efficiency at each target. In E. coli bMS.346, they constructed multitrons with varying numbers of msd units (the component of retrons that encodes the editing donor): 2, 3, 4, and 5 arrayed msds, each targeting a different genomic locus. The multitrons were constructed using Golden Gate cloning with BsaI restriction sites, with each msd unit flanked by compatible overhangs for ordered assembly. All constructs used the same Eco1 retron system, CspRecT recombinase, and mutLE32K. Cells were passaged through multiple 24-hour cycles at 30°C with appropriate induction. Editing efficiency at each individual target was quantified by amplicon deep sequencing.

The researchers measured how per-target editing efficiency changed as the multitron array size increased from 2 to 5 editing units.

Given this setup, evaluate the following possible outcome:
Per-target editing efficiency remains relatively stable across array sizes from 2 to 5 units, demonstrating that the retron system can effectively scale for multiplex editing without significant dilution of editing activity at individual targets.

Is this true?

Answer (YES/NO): NO